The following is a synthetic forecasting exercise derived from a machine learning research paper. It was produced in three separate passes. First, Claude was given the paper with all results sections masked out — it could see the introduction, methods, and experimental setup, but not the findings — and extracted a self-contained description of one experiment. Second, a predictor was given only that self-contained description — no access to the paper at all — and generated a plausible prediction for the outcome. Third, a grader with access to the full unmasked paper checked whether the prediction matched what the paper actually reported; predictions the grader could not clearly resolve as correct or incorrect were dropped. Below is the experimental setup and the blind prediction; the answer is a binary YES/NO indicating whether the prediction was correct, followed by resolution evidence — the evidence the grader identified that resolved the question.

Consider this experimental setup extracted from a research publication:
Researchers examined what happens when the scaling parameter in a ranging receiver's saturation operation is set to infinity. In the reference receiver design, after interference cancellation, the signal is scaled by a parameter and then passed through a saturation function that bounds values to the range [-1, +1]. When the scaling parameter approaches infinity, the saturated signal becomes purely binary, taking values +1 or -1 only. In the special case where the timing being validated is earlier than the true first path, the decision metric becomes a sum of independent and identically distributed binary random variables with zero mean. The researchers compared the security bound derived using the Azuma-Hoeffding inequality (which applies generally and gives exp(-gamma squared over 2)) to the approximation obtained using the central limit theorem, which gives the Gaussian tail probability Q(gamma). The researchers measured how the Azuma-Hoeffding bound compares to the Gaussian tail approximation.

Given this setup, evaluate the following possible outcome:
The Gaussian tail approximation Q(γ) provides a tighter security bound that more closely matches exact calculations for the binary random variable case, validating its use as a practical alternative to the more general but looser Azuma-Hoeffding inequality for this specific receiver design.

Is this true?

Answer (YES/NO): NO